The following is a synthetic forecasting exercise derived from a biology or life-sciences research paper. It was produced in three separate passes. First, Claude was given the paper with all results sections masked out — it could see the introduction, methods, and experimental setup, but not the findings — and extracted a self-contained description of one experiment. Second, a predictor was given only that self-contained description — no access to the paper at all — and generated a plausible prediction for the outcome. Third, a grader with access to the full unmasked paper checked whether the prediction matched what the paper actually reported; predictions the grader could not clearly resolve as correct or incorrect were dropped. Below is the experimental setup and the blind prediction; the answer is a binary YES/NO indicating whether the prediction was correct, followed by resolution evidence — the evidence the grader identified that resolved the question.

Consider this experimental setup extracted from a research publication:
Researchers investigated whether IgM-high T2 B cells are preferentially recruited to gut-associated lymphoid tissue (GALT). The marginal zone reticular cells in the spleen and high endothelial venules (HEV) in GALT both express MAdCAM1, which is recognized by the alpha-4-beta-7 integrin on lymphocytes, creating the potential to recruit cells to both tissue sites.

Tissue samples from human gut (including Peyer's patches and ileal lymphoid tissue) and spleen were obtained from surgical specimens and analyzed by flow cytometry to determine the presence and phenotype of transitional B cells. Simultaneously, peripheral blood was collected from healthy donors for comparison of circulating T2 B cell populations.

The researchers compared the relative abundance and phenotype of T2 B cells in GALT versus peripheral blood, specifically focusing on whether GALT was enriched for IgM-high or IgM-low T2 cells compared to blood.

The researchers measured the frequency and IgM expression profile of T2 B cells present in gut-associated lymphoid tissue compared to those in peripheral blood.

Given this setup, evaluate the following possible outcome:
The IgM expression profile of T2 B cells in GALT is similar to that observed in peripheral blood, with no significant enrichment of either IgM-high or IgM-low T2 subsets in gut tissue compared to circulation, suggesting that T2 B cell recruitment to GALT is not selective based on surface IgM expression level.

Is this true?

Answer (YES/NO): NO